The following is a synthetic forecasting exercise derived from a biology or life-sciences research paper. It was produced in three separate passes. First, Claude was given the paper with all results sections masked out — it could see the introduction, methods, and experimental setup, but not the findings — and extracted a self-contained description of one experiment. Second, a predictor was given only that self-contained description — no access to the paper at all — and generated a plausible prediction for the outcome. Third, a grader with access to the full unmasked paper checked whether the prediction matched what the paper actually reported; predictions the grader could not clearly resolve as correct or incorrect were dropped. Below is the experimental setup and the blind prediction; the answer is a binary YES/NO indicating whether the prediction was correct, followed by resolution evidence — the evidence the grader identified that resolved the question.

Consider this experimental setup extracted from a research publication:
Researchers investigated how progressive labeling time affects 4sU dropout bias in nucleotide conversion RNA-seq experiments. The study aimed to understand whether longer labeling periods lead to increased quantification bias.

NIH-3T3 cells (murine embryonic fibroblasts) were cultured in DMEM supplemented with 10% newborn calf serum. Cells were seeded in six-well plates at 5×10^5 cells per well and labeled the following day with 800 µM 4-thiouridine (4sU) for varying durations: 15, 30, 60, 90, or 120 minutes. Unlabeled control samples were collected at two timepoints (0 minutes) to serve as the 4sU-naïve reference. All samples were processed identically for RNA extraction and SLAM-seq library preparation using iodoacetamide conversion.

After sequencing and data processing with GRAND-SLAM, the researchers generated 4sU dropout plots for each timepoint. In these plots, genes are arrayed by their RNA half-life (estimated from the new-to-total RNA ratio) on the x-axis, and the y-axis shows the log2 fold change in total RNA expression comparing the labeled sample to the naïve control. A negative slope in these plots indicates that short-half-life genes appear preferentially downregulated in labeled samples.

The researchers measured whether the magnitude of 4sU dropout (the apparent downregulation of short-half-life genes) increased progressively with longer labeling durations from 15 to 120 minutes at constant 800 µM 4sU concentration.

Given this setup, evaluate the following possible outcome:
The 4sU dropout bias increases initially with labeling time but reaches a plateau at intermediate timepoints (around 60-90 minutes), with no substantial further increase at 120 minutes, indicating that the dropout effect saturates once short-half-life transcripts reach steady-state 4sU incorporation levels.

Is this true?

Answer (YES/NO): NO